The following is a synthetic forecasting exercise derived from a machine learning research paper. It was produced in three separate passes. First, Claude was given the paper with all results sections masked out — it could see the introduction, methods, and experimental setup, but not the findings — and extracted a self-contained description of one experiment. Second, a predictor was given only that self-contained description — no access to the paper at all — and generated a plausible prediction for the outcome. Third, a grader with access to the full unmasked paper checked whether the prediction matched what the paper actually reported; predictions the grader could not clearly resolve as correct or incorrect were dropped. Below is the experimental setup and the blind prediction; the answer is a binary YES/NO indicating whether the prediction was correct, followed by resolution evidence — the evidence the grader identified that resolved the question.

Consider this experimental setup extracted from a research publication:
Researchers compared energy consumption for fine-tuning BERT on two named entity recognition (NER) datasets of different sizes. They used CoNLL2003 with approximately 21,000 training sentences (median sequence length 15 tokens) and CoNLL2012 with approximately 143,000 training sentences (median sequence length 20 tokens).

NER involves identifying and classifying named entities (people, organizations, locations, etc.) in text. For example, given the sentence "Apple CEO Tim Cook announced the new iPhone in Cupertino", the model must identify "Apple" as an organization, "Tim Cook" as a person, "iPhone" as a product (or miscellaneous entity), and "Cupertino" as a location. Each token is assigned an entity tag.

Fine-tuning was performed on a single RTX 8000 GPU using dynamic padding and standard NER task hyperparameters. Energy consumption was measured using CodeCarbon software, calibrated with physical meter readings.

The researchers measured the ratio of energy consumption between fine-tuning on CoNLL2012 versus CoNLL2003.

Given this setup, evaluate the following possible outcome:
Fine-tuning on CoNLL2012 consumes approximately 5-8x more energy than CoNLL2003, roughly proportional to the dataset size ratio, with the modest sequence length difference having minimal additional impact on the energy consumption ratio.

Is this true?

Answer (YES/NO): NO